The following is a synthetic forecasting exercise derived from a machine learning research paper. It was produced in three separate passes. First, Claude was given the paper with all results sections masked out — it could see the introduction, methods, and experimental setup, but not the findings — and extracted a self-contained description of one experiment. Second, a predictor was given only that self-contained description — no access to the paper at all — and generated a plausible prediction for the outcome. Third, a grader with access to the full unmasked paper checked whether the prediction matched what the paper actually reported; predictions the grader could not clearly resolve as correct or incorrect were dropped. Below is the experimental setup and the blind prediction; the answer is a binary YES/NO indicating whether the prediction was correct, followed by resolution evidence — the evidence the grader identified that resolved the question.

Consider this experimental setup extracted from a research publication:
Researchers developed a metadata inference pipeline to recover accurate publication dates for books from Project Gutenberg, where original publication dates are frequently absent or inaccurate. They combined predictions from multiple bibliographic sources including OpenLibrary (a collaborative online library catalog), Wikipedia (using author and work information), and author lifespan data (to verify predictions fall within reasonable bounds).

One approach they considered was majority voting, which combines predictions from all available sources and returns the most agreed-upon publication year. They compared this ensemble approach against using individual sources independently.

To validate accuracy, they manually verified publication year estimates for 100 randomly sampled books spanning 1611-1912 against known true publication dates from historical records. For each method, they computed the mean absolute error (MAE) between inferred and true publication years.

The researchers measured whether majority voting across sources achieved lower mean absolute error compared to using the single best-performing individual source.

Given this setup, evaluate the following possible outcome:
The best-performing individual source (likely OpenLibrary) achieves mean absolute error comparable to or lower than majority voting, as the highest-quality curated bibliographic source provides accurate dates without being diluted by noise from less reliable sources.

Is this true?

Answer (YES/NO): YES